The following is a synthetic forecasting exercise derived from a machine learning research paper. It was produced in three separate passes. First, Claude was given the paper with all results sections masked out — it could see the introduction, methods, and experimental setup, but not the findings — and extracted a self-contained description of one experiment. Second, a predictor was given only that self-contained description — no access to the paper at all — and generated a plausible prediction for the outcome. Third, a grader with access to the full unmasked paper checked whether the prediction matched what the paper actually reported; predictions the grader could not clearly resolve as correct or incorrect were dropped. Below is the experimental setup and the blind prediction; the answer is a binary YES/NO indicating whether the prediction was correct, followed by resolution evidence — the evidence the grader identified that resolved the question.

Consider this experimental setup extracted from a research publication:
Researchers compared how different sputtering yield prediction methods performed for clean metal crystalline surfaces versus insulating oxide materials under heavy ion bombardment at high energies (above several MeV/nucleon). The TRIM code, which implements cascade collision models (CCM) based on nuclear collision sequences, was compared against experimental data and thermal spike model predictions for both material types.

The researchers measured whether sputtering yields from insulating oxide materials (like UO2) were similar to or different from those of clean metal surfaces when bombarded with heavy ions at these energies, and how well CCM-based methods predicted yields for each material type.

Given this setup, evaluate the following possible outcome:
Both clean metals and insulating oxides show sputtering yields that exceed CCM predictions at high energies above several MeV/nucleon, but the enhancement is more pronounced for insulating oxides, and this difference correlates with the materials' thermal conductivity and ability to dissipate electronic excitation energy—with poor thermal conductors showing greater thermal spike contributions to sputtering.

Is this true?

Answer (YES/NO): NO